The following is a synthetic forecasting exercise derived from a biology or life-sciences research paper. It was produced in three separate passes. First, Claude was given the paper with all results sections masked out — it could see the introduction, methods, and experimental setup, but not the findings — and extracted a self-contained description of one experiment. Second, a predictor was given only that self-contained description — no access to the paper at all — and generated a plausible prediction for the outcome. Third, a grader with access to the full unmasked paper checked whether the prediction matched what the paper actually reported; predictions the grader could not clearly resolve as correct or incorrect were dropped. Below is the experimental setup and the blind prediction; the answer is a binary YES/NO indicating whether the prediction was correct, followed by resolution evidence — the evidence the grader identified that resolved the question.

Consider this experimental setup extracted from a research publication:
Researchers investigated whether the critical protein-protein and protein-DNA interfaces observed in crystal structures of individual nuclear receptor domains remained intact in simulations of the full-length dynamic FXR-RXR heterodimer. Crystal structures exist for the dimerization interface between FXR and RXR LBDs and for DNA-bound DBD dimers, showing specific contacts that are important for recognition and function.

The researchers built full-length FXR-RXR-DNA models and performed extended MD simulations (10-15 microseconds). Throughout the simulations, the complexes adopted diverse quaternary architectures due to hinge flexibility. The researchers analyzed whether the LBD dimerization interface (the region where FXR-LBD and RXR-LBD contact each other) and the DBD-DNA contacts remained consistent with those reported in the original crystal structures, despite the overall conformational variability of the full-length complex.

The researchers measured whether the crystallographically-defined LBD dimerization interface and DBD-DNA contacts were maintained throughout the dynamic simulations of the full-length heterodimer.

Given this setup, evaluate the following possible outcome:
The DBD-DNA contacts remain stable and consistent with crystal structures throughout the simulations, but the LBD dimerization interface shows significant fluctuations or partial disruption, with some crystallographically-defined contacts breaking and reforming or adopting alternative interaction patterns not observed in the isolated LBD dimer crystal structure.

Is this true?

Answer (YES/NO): NO